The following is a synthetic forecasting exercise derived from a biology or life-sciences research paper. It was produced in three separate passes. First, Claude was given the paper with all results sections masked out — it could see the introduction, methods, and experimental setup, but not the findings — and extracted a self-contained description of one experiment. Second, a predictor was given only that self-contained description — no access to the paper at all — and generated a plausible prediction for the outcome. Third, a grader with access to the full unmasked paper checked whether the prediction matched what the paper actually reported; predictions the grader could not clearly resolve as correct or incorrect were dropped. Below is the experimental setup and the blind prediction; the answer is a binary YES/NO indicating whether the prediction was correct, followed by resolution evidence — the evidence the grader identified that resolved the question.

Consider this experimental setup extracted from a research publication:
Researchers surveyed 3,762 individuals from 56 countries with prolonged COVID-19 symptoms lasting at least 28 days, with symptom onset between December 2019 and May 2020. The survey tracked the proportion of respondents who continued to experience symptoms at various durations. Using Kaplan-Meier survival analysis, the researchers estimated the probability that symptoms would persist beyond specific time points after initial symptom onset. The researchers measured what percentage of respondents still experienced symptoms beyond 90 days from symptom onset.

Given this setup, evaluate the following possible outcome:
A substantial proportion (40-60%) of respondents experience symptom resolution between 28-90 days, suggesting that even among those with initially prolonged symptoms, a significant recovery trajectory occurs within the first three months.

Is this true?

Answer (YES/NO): NO